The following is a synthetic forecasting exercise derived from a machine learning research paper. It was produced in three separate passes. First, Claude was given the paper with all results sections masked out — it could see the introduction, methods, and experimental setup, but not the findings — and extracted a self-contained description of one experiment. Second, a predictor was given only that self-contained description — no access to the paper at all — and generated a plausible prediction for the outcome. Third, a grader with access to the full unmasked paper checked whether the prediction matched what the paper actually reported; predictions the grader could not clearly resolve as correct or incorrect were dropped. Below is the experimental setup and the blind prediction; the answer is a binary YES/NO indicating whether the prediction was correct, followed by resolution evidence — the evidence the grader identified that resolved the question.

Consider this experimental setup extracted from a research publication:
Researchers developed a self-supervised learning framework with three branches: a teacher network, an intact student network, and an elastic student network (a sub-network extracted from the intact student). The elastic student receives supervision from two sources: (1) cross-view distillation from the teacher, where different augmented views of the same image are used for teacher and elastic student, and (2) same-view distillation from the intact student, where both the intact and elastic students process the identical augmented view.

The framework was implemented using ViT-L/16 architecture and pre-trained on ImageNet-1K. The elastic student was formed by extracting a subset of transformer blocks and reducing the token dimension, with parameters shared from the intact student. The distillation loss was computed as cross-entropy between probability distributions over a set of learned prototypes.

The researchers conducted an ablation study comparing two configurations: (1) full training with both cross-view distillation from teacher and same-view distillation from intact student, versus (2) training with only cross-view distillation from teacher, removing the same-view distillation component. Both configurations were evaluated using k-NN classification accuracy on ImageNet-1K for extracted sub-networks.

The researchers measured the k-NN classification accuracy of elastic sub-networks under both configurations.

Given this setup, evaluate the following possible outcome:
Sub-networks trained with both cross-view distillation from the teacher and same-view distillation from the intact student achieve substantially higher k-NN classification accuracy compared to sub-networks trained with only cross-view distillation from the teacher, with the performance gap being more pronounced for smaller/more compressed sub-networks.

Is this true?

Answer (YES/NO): YES